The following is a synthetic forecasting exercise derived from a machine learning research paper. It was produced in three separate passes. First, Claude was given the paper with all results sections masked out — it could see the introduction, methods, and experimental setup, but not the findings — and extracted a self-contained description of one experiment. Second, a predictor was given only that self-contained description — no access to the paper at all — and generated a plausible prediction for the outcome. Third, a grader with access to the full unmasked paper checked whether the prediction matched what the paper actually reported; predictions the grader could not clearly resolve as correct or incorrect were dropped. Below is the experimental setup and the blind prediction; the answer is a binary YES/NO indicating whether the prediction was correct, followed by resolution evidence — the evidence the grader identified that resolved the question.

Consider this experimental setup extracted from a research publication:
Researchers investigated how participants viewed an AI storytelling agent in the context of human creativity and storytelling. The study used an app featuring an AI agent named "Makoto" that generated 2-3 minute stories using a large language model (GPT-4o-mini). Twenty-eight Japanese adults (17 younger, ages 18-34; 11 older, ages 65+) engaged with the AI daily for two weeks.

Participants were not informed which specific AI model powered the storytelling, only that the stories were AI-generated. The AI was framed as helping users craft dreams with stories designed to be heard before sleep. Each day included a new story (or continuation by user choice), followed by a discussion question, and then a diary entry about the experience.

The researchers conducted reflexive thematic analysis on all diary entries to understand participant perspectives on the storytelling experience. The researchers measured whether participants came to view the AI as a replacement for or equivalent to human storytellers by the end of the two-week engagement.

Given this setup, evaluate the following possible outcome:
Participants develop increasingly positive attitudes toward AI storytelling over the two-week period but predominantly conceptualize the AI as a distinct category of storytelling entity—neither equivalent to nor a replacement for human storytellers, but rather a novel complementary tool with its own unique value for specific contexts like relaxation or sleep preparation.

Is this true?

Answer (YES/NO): NO